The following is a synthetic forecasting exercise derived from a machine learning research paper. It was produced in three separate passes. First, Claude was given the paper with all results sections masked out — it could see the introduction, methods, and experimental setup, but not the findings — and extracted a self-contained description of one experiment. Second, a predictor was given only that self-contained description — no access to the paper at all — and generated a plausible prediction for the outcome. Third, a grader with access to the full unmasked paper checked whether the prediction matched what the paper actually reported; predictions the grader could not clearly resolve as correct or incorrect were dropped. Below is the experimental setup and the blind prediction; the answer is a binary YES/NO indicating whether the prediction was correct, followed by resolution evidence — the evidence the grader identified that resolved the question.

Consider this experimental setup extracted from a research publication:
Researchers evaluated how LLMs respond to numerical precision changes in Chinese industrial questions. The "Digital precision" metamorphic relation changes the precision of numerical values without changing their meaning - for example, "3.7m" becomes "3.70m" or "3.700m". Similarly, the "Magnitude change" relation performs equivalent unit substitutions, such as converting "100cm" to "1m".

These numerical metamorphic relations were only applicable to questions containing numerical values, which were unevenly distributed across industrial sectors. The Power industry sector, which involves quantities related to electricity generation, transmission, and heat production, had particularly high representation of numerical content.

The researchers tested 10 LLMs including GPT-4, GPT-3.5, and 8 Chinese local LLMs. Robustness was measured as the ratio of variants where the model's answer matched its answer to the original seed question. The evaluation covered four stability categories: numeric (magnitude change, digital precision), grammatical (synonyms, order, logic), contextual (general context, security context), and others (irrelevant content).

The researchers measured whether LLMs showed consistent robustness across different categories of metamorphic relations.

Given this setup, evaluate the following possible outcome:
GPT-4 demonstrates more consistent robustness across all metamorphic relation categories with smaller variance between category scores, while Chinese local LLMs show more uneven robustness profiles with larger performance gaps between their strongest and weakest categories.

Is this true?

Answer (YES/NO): YES